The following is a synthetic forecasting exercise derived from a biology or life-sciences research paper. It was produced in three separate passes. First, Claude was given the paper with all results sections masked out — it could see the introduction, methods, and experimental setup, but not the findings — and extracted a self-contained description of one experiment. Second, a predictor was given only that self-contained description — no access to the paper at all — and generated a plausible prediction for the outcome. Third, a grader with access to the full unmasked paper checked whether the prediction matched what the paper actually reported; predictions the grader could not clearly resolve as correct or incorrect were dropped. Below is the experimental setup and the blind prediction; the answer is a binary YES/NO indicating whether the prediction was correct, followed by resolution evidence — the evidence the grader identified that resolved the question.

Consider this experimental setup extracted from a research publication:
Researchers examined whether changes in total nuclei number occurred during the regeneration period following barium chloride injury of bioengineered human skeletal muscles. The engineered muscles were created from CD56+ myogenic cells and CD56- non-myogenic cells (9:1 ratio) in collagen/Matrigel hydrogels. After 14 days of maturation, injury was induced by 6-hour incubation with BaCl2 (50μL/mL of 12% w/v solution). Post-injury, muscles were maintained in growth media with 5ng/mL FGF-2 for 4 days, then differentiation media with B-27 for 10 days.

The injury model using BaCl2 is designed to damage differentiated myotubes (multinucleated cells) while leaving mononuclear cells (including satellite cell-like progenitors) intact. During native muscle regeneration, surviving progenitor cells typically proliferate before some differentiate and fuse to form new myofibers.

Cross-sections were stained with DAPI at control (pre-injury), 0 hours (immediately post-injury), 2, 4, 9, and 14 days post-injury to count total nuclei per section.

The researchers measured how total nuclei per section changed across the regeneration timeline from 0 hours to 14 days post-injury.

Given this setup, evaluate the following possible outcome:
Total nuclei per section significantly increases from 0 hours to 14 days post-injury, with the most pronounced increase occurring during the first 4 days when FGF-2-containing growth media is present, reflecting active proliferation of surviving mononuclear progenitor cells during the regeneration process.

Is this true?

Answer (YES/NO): NO